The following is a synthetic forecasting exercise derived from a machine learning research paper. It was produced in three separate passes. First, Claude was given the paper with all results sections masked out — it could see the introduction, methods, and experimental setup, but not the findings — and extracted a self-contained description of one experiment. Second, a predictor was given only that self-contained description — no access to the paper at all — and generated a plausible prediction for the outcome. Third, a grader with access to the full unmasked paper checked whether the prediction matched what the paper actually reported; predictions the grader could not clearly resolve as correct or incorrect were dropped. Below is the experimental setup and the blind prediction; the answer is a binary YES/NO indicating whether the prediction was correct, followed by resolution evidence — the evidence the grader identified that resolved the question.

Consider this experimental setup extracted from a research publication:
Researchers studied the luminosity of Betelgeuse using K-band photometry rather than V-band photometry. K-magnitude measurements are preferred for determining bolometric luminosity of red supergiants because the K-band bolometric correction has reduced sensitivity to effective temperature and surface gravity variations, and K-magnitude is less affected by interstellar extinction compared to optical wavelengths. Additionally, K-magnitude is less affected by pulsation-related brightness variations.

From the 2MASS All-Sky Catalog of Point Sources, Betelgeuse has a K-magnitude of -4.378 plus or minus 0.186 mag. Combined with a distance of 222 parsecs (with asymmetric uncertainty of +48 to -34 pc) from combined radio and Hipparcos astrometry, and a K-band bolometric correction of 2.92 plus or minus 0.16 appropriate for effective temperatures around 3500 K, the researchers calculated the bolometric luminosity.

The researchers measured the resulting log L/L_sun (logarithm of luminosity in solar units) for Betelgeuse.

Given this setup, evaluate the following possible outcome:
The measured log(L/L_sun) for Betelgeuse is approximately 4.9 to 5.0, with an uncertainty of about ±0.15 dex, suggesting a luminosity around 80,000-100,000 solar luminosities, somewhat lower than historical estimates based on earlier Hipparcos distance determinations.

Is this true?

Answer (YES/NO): NO